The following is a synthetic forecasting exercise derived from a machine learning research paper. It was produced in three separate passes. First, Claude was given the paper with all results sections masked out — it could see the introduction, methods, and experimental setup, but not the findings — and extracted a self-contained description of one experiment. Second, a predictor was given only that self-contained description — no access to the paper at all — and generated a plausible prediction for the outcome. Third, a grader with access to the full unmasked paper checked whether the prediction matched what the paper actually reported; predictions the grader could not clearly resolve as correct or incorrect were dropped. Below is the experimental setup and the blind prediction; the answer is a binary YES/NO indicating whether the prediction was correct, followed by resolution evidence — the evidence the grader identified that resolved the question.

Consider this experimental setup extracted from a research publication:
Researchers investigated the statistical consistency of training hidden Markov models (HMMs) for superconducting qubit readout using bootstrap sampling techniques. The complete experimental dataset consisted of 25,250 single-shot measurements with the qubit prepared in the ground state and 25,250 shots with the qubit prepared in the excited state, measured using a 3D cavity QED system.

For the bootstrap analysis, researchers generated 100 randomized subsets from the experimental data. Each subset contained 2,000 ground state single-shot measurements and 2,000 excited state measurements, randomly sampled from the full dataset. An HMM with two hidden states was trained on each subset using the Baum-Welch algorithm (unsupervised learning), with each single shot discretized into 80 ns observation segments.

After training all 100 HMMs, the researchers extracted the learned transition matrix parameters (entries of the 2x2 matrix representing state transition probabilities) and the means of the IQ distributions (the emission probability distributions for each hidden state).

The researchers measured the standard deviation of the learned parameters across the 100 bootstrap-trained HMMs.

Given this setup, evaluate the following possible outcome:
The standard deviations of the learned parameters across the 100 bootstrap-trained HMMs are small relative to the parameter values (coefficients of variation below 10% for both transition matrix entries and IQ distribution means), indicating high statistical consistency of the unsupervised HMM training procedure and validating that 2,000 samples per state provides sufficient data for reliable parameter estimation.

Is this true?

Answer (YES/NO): YES